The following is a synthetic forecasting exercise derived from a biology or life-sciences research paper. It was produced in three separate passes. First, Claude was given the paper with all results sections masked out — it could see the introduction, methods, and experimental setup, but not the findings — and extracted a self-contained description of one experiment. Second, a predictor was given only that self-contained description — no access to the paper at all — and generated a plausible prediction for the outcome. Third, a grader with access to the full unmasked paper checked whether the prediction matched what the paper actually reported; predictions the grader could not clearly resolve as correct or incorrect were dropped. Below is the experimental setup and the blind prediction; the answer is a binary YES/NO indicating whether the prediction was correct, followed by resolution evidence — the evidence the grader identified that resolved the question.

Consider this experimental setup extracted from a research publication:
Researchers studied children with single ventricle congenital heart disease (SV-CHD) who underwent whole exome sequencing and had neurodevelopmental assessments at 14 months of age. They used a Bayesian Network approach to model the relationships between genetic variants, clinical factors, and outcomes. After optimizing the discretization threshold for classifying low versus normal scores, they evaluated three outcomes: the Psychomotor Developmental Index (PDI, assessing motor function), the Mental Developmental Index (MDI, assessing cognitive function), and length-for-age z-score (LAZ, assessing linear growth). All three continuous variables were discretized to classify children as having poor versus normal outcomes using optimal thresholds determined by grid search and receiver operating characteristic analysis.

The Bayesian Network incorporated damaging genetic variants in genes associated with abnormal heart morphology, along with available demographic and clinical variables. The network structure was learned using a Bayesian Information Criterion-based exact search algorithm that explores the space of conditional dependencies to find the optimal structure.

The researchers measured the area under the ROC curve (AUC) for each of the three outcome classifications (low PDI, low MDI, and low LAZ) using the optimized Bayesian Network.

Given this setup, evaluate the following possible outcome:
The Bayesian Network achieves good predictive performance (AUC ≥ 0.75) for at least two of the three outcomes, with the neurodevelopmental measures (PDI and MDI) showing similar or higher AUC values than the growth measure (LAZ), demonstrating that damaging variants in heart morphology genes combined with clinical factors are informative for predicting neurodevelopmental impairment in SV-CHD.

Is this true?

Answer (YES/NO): YES